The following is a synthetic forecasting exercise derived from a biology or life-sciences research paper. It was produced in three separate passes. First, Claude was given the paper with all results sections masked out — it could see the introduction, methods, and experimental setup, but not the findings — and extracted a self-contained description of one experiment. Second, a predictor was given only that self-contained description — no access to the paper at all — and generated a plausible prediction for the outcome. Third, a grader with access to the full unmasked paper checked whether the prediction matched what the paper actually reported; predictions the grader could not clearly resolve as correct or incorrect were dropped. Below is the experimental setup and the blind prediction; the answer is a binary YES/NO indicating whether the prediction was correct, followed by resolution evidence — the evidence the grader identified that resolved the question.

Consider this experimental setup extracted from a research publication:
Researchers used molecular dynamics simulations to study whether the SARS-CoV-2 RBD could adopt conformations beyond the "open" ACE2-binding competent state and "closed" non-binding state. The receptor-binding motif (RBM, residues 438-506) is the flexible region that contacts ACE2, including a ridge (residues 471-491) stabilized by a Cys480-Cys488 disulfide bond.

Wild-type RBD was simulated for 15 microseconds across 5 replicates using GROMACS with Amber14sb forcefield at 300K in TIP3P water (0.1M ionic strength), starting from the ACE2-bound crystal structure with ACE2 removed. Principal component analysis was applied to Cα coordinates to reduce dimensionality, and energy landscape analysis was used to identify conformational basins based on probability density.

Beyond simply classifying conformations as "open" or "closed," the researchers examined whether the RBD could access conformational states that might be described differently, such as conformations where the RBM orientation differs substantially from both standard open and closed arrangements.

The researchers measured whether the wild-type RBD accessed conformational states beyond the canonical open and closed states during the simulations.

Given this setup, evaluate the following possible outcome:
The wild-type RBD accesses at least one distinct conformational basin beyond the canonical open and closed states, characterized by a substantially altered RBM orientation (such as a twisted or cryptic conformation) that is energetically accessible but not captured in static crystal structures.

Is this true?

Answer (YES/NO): NO